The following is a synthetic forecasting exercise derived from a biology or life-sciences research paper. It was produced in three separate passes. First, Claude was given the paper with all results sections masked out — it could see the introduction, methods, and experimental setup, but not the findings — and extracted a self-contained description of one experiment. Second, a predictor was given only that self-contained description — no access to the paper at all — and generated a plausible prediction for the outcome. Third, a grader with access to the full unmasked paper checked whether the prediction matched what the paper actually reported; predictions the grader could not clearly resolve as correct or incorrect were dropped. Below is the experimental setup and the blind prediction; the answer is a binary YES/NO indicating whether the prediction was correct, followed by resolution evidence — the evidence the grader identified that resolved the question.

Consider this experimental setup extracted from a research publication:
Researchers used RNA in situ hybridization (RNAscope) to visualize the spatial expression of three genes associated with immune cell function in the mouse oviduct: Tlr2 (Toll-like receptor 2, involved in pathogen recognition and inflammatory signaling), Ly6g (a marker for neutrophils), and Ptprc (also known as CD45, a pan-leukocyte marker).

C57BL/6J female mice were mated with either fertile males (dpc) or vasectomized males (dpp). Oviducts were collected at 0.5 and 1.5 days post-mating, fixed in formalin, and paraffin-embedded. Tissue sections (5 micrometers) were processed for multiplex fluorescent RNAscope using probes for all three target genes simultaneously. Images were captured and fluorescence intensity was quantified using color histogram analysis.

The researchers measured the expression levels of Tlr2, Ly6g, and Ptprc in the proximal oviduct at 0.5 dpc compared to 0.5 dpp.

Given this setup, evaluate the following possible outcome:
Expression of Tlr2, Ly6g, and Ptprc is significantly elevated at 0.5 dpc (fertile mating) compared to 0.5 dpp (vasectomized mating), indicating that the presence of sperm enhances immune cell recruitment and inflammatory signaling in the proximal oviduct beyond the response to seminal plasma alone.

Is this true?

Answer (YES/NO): NO